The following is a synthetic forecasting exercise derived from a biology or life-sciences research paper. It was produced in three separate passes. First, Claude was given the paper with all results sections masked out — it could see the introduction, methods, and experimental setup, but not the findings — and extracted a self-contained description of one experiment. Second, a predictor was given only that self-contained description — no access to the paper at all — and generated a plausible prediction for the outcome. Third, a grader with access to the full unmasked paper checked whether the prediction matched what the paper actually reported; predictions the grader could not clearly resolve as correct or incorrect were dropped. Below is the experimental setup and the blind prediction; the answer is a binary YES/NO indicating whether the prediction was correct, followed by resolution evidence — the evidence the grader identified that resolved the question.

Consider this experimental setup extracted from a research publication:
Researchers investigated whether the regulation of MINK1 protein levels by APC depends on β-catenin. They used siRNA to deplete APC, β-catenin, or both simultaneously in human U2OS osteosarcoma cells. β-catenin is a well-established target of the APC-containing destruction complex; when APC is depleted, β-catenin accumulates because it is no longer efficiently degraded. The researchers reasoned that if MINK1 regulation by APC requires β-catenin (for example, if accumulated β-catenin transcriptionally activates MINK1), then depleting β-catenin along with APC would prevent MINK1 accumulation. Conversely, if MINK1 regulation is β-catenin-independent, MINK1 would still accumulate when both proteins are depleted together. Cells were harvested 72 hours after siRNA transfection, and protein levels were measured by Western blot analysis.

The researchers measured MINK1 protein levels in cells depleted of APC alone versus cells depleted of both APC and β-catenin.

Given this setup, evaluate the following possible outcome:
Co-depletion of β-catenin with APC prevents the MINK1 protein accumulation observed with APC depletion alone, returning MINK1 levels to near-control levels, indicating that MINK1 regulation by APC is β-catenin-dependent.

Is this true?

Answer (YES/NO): NO